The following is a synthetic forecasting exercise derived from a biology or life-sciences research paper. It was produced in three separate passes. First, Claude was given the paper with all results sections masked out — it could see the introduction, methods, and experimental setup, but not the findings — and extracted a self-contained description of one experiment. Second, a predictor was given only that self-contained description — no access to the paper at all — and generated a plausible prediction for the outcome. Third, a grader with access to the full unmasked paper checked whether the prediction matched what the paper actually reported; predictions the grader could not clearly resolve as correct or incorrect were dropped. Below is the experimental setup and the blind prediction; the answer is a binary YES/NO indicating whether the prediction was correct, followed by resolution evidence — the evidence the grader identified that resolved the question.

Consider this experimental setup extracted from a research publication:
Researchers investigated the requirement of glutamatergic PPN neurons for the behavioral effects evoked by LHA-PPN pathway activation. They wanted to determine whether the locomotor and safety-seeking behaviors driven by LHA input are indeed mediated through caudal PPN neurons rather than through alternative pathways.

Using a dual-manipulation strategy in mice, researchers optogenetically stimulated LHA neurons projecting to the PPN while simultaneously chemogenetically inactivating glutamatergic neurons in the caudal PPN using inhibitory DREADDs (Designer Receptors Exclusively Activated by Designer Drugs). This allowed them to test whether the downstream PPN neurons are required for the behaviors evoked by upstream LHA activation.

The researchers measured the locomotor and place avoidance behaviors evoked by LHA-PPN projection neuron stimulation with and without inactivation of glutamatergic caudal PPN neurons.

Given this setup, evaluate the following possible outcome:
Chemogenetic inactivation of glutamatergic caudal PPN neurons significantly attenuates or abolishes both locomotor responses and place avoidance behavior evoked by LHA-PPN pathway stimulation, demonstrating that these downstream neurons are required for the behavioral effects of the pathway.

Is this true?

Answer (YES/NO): YES